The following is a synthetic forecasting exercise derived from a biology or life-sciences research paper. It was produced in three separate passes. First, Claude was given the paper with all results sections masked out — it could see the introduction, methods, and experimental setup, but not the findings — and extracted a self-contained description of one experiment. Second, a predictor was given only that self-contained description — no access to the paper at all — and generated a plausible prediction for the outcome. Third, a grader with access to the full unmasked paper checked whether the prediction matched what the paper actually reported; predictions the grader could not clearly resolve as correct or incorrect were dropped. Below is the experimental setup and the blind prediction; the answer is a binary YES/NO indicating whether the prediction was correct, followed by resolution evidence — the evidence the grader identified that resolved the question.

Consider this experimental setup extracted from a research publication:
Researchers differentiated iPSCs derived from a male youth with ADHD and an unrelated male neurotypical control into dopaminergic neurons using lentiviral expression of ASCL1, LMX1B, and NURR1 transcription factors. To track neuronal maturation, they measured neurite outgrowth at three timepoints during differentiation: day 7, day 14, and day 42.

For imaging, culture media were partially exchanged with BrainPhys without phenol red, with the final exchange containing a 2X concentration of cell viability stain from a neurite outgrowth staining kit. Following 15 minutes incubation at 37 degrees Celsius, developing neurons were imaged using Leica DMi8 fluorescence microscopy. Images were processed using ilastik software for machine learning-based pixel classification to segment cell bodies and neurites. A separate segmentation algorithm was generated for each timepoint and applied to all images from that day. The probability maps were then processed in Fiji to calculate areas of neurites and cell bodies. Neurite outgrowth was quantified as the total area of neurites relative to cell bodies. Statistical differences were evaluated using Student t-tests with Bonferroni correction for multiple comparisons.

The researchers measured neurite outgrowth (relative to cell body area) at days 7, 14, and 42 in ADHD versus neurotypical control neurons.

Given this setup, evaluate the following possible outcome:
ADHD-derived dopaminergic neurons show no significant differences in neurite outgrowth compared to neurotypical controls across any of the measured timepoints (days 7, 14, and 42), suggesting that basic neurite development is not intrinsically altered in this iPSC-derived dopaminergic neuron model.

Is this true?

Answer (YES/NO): NO